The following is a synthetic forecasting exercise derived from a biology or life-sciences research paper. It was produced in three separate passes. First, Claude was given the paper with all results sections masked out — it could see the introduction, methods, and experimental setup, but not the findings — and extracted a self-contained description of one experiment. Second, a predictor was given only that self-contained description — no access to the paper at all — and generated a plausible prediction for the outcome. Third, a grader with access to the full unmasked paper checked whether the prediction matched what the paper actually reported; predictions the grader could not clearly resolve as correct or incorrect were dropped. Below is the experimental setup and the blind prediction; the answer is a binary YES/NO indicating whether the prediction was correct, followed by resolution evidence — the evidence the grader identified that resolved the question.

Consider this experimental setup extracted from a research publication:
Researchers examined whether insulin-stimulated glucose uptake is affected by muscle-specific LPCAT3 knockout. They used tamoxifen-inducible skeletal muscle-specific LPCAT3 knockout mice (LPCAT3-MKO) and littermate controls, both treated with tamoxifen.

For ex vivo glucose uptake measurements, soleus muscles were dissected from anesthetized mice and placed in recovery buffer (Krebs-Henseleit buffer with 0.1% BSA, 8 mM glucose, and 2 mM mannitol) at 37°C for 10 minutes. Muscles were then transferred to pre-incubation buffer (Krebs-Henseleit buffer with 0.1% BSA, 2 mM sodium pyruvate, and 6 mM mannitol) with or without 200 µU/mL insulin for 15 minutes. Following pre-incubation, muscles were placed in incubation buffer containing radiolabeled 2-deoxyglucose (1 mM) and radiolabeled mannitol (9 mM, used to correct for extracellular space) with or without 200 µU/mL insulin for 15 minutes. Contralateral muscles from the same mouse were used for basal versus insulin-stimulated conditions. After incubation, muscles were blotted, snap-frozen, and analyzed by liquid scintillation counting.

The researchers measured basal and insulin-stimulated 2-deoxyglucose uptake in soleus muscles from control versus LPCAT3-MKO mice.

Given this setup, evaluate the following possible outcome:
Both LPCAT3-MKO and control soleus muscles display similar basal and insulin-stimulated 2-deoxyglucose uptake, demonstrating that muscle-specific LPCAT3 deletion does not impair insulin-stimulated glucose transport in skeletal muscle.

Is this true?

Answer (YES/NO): NO